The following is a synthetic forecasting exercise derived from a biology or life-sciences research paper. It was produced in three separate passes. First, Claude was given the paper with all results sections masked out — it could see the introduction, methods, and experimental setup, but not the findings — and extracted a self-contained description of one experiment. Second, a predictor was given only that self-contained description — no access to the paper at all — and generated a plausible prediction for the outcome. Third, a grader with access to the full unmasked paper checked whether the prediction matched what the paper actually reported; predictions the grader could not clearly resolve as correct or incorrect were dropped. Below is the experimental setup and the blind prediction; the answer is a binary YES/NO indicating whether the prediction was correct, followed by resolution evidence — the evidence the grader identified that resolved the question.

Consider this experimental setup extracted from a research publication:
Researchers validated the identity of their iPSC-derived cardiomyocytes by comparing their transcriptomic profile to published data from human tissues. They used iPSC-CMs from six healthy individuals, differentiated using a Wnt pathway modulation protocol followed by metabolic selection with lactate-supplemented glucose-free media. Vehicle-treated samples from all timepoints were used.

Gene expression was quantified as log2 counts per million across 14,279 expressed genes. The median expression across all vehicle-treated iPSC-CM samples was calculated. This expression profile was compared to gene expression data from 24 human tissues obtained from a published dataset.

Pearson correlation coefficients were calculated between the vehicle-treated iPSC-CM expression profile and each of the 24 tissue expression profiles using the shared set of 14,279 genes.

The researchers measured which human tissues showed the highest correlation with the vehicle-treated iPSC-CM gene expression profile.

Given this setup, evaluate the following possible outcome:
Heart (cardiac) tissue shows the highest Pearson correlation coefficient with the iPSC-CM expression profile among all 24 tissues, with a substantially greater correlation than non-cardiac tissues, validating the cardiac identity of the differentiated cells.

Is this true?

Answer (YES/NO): YES